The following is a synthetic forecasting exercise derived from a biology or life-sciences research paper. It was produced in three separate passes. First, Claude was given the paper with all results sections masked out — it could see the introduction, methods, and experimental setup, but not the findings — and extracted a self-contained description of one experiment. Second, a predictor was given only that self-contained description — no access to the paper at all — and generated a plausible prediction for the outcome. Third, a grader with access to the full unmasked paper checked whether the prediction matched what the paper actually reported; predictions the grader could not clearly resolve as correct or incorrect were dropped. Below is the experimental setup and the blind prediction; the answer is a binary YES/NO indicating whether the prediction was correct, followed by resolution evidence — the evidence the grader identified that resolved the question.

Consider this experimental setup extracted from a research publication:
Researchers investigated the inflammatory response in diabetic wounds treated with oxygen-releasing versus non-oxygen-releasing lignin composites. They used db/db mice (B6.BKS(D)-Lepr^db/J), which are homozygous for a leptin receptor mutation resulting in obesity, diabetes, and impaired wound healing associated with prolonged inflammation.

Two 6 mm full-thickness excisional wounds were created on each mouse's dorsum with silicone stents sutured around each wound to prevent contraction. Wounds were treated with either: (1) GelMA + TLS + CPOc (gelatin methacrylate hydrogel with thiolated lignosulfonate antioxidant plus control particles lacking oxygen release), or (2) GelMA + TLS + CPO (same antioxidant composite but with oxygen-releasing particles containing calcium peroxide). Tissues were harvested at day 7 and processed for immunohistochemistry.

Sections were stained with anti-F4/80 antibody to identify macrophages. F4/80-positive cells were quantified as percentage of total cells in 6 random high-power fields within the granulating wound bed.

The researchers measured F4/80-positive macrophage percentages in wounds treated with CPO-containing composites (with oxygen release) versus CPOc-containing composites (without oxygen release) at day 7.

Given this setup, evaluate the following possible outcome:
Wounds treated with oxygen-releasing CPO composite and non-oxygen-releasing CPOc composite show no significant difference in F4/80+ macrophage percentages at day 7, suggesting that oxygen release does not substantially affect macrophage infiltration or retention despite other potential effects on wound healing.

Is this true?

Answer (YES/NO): YES